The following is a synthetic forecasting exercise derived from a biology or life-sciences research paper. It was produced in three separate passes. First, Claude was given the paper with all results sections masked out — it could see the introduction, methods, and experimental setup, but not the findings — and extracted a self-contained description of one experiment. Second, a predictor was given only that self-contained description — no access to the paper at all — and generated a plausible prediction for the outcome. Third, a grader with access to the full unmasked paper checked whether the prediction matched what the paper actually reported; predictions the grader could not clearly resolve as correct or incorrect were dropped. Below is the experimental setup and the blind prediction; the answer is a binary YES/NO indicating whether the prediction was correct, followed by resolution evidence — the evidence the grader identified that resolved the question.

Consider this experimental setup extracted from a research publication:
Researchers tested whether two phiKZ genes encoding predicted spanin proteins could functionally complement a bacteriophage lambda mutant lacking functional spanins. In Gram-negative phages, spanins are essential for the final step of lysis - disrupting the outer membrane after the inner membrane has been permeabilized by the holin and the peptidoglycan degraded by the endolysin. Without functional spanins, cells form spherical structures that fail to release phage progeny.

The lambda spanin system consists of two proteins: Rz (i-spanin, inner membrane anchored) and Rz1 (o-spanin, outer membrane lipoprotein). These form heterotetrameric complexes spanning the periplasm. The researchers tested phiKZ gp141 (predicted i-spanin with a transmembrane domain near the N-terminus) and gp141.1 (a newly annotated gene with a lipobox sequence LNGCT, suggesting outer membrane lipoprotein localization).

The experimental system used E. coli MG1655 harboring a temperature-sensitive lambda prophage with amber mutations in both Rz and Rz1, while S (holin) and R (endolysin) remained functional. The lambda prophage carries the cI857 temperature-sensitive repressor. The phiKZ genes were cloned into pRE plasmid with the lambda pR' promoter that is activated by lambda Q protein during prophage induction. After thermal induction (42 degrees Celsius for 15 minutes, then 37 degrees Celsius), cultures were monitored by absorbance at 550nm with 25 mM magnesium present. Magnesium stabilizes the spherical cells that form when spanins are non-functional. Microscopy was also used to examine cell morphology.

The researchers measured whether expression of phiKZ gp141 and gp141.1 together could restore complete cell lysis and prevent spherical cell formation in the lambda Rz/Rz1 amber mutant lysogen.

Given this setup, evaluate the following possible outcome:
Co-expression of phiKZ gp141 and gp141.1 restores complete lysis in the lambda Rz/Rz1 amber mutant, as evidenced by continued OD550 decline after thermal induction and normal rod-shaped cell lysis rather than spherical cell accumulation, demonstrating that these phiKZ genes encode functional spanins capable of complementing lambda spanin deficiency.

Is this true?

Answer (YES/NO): YES